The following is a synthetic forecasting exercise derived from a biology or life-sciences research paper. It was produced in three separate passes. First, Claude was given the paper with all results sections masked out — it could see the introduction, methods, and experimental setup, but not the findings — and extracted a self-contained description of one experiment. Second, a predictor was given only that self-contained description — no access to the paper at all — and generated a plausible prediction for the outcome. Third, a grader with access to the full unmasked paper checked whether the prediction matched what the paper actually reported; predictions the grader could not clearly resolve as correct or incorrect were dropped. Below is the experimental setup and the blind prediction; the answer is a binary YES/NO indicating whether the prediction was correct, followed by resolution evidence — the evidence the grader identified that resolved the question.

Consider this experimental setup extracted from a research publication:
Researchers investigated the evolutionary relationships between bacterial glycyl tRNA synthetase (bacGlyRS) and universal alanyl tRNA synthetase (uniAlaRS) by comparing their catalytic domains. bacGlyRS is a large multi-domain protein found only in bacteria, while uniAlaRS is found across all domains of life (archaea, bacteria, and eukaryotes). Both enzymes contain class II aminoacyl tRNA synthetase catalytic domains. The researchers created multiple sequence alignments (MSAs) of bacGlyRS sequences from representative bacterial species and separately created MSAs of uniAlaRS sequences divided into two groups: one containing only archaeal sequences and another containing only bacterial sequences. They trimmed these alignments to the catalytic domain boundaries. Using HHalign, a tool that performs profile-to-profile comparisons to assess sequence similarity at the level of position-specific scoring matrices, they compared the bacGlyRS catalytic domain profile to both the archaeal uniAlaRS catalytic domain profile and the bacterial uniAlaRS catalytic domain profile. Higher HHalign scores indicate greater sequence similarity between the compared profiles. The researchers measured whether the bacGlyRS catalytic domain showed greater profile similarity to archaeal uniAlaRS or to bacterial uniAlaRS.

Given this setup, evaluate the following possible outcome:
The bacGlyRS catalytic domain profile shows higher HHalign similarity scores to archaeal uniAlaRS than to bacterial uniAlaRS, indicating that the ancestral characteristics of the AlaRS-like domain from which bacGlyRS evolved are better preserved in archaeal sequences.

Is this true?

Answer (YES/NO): YES